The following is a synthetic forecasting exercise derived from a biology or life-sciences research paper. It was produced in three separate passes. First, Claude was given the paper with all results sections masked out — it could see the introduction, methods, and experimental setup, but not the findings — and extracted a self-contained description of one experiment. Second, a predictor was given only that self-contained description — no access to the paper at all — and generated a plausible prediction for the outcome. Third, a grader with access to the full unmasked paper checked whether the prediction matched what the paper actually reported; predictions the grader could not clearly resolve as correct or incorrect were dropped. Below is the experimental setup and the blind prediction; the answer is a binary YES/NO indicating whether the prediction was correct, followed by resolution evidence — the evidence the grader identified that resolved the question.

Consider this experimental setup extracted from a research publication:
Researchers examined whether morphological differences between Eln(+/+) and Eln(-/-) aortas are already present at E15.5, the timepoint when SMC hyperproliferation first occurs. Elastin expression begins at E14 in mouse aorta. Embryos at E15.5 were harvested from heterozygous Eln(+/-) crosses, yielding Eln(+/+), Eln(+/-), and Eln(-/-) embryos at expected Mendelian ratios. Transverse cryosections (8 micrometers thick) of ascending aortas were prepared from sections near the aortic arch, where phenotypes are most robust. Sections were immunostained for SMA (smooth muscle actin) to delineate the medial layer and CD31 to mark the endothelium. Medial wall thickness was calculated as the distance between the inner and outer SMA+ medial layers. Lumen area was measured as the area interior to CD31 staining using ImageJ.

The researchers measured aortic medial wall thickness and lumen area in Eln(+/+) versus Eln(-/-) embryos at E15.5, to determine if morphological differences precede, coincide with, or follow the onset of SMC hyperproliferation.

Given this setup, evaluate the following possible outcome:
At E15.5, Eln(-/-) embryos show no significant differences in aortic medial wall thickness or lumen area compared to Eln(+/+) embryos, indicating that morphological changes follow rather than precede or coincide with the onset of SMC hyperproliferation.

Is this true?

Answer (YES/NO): YES